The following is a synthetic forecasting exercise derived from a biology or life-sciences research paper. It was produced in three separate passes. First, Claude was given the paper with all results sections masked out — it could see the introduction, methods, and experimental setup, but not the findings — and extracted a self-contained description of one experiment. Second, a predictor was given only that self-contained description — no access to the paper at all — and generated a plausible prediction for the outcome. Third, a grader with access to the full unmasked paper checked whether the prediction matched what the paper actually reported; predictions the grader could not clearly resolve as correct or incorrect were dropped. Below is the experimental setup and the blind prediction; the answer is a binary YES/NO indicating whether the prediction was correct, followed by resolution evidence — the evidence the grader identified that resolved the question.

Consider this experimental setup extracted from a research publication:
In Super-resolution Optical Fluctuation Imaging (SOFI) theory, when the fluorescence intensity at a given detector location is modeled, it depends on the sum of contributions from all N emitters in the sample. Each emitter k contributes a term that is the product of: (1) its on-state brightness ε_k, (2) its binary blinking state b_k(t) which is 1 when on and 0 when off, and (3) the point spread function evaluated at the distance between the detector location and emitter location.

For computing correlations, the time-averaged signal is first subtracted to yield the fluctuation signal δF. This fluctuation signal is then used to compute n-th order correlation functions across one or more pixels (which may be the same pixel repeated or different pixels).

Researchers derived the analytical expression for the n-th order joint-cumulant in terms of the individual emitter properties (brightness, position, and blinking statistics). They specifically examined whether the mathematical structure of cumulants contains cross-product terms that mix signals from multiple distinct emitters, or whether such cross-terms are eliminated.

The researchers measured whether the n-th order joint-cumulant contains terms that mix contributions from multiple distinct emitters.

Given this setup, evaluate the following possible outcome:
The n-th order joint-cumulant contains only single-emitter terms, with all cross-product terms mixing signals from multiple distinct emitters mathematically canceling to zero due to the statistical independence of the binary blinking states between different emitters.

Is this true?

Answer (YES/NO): YES